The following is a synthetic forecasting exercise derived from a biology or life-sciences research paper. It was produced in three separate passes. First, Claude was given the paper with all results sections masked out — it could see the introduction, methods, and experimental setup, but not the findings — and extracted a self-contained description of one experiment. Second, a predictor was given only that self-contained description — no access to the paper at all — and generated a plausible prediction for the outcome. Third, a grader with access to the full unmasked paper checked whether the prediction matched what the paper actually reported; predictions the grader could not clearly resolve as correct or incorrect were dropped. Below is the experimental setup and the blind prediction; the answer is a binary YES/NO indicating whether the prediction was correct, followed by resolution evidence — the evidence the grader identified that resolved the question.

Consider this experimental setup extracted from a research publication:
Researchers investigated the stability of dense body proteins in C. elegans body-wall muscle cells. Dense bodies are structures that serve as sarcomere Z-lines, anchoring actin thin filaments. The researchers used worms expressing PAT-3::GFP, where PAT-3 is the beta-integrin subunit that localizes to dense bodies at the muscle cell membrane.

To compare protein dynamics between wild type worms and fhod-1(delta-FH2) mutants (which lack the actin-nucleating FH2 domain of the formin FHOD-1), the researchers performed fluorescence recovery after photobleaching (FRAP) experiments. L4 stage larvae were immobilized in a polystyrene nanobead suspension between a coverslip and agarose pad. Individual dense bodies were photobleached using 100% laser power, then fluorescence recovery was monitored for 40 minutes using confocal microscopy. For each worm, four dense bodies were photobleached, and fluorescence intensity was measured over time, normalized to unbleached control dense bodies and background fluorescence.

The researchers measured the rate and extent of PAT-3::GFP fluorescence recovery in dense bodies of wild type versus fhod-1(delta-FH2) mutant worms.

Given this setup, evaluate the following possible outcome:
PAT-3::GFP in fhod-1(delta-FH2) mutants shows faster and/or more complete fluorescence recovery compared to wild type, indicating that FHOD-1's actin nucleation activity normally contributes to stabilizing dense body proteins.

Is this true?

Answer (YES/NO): NO